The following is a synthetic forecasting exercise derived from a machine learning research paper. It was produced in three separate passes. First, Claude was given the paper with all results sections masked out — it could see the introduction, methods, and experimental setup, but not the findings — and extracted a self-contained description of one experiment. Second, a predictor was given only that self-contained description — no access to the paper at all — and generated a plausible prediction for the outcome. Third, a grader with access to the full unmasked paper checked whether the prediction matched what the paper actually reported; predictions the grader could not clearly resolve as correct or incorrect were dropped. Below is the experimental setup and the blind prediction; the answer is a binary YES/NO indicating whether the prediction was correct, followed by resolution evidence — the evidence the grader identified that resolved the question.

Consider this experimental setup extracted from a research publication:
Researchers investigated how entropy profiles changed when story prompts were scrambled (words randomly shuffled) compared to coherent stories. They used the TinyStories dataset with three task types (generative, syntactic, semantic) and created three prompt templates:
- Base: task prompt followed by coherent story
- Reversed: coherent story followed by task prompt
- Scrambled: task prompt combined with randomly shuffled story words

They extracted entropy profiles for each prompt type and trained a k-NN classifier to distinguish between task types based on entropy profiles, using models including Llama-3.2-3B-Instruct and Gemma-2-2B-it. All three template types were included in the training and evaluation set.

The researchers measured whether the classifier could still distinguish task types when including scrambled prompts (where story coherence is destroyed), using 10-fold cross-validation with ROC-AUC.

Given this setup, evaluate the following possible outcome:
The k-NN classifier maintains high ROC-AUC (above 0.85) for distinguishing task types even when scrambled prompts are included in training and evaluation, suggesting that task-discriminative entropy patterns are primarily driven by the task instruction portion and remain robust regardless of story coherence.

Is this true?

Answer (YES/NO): YES